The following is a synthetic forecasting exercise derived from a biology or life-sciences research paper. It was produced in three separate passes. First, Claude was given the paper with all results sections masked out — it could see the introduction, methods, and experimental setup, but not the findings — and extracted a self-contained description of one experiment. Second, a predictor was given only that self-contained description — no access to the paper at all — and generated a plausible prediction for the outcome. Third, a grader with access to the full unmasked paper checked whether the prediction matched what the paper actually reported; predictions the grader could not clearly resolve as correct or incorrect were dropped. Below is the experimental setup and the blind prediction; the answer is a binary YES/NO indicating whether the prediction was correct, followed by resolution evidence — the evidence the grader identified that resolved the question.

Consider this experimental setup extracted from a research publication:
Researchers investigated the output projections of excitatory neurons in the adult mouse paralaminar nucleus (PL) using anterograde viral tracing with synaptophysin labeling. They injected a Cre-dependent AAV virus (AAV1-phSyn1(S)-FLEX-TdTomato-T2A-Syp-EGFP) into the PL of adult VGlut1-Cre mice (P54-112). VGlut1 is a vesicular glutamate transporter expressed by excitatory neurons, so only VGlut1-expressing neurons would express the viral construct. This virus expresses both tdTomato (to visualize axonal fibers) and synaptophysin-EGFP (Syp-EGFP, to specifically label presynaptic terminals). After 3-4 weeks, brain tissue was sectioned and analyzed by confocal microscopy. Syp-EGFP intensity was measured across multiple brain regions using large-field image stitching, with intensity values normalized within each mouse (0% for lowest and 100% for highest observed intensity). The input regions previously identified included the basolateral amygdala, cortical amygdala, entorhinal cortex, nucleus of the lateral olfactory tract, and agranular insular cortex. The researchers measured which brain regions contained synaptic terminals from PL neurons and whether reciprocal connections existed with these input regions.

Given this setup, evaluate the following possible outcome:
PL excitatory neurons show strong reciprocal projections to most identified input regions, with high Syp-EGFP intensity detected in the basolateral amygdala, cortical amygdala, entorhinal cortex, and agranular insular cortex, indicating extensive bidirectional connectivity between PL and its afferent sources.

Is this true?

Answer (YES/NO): YES